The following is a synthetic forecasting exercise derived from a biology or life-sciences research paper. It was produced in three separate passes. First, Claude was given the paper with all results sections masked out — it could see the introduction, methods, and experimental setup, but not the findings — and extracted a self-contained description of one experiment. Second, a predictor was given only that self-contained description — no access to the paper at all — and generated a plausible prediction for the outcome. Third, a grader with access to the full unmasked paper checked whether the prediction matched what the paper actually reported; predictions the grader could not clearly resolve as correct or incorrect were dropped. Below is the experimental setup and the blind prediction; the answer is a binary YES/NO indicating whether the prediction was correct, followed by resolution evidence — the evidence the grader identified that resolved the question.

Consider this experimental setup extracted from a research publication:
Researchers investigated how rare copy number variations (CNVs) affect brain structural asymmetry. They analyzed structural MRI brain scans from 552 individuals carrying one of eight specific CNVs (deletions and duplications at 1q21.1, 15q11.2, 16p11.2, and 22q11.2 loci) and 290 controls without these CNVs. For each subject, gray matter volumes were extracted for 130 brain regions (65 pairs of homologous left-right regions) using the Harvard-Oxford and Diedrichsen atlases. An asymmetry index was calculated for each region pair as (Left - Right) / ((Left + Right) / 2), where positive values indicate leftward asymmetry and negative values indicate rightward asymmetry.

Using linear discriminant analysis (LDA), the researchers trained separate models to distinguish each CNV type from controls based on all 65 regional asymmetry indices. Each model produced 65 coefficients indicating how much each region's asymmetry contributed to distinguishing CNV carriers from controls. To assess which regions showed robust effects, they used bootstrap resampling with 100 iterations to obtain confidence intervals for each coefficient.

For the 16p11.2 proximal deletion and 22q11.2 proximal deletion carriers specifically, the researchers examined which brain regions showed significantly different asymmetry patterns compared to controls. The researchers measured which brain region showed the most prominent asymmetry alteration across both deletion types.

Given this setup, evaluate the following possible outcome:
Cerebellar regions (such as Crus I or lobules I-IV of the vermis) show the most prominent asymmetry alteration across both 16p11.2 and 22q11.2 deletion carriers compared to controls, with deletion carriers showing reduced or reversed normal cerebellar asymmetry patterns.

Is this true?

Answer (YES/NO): NO